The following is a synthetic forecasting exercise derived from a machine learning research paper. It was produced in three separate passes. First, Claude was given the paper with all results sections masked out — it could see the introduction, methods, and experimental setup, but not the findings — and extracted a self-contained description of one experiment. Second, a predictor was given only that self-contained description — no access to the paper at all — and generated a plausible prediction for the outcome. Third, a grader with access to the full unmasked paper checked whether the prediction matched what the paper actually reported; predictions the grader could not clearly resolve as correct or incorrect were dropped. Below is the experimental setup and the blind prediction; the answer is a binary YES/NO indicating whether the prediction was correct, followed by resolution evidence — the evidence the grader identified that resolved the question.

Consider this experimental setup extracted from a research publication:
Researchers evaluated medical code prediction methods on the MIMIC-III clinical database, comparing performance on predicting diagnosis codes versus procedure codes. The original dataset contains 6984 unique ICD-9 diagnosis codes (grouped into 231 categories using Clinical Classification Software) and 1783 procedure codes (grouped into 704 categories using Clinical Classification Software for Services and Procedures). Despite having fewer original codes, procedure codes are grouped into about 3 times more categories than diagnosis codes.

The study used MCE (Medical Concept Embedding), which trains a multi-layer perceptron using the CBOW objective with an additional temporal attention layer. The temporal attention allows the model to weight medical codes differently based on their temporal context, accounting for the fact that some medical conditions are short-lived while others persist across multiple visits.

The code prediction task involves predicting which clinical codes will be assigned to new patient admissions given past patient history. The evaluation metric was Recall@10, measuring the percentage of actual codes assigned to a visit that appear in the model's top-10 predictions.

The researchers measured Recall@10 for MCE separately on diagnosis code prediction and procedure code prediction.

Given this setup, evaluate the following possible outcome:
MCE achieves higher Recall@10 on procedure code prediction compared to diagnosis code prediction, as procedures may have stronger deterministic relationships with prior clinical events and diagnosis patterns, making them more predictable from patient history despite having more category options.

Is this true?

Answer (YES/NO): YES